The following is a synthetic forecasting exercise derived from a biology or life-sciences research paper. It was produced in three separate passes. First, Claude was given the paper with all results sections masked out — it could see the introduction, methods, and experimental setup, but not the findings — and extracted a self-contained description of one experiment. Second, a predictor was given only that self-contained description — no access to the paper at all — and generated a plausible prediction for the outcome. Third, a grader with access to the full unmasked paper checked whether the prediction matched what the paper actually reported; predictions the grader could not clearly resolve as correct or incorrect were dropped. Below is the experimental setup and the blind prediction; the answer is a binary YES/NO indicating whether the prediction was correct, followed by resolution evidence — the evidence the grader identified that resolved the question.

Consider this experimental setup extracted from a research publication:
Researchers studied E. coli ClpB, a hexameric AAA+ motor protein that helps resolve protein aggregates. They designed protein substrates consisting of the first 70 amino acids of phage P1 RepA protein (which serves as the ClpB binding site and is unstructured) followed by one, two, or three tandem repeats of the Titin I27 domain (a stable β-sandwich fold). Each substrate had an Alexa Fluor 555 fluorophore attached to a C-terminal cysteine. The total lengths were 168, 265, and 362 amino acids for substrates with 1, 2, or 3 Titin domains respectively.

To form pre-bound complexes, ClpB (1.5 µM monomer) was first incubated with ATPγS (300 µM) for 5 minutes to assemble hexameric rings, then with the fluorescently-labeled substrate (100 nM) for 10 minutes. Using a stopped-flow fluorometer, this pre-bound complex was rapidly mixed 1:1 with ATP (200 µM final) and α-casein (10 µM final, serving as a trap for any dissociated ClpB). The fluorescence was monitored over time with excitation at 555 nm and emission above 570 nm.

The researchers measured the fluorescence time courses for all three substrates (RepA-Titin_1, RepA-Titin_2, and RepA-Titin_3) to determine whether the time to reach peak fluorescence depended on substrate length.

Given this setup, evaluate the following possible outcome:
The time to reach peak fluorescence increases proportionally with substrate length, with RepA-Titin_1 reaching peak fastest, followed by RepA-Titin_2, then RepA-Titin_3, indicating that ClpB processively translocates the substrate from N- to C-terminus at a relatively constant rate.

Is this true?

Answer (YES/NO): YES